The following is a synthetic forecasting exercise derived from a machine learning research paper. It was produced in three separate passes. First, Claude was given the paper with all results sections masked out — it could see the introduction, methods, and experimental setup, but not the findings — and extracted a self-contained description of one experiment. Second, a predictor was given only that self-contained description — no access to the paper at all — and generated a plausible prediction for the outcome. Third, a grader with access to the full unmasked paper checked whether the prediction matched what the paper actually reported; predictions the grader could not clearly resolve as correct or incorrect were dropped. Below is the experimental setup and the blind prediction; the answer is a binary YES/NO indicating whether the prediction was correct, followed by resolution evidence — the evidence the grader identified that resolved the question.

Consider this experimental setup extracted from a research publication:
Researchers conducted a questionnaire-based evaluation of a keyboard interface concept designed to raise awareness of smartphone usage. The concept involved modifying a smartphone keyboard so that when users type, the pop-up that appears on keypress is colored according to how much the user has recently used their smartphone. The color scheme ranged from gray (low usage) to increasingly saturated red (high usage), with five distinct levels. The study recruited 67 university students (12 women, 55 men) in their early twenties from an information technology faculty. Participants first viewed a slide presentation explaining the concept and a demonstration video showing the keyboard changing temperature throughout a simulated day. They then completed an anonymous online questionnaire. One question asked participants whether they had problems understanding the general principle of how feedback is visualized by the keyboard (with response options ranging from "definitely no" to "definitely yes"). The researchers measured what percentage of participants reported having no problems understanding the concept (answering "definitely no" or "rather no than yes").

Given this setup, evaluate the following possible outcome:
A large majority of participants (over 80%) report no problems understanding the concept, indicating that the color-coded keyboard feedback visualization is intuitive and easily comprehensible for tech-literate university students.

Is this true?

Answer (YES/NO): YES